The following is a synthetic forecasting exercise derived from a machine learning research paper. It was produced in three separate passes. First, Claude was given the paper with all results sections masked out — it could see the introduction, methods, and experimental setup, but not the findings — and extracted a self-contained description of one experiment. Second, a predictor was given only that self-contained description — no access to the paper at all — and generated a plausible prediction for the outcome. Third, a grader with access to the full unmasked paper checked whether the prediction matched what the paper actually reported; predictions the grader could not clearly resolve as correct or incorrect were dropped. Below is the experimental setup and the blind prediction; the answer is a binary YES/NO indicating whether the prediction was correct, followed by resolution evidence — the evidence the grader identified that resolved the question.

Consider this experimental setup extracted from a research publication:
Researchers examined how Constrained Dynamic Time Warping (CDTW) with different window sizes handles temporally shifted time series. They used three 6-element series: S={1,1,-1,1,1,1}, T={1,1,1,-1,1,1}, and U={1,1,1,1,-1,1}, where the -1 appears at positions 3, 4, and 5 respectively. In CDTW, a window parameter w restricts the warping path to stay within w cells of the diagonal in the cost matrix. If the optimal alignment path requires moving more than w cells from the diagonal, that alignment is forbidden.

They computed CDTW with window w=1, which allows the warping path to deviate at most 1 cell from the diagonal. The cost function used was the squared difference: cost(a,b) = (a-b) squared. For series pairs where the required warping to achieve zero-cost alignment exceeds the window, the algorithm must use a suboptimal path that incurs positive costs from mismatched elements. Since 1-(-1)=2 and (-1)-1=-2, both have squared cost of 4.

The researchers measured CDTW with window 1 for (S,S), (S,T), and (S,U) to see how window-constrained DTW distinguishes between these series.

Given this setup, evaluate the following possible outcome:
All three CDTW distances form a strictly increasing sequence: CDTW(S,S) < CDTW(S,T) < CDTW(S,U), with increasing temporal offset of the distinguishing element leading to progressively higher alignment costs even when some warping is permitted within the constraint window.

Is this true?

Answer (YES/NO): NO